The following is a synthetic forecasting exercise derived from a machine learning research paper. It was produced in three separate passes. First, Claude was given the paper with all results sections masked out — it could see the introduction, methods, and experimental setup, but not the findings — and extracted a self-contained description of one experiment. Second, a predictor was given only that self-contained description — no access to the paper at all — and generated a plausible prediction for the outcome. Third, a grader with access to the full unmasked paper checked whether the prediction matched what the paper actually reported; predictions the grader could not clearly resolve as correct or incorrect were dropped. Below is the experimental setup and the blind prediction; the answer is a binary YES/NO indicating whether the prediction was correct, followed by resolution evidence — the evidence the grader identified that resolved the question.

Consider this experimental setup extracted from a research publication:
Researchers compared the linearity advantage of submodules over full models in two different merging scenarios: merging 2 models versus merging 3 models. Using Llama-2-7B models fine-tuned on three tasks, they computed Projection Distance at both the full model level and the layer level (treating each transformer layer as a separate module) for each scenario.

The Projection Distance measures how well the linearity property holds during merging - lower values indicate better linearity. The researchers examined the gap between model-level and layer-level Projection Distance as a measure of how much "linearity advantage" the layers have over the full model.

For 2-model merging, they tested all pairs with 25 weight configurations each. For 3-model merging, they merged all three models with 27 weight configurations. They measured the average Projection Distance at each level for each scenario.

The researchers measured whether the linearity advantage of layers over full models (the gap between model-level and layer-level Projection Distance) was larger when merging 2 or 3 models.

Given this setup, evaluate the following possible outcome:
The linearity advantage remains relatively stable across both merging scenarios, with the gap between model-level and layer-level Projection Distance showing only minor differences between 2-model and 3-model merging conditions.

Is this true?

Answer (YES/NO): NO